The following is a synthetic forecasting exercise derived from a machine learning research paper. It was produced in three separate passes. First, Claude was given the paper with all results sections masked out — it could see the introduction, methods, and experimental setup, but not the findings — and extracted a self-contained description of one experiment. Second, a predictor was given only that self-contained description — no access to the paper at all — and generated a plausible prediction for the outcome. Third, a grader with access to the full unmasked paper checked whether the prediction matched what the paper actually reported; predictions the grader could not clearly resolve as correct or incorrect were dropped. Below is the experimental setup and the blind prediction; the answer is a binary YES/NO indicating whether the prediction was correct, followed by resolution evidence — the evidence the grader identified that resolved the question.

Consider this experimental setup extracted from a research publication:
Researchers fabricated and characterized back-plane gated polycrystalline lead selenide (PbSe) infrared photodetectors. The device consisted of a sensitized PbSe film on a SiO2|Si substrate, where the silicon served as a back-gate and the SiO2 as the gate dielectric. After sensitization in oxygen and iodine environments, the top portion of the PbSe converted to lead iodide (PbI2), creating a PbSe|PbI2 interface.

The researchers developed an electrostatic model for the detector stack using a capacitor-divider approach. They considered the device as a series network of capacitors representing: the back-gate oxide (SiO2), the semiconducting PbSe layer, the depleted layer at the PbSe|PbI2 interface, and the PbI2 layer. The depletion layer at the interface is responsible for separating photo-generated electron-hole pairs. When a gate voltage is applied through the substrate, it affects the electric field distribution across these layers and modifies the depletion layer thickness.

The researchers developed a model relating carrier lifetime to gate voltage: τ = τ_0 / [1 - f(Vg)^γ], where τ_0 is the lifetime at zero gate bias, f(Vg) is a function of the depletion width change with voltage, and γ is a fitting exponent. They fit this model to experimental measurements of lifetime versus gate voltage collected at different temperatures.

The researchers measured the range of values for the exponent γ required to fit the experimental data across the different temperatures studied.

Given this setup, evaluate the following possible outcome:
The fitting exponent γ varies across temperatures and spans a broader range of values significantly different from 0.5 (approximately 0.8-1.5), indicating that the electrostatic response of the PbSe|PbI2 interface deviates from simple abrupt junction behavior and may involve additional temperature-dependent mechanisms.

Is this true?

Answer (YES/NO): YES